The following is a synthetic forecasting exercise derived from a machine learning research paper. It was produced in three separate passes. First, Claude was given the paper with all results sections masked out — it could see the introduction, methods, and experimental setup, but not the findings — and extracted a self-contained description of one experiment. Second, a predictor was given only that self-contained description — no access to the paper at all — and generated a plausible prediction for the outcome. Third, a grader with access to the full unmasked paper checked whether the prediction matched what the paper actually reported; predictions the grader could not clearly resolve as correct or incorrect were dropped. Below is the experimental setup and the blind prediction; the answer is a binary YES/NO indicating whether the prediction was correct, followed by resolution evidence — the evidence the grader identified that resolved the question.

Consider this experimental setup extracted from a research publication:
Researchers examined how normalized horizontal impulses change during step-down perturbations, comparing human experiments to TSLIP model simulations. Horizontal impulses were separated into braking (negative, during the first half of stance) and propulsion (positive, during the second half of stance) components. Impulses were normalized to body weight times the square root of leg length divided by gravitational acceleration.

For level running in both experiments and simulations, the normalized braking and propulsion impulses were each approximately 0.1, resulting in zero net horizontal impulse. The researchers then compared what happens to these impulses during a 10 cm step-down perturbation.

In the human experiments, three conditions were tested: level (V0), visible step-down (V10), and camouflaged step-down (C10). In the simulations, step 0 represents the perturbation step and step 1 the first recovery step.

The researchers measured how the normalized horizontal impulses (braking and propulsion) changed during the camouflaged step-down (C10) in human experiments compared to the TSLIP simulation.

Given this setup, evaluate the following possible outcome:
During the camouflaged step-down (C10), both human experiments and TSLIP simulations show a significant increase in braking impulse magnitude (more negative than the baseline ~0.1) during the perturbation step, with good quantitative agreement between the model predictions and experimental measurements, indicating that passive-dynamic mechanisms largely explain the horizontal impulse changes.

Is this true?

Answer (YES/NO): NO